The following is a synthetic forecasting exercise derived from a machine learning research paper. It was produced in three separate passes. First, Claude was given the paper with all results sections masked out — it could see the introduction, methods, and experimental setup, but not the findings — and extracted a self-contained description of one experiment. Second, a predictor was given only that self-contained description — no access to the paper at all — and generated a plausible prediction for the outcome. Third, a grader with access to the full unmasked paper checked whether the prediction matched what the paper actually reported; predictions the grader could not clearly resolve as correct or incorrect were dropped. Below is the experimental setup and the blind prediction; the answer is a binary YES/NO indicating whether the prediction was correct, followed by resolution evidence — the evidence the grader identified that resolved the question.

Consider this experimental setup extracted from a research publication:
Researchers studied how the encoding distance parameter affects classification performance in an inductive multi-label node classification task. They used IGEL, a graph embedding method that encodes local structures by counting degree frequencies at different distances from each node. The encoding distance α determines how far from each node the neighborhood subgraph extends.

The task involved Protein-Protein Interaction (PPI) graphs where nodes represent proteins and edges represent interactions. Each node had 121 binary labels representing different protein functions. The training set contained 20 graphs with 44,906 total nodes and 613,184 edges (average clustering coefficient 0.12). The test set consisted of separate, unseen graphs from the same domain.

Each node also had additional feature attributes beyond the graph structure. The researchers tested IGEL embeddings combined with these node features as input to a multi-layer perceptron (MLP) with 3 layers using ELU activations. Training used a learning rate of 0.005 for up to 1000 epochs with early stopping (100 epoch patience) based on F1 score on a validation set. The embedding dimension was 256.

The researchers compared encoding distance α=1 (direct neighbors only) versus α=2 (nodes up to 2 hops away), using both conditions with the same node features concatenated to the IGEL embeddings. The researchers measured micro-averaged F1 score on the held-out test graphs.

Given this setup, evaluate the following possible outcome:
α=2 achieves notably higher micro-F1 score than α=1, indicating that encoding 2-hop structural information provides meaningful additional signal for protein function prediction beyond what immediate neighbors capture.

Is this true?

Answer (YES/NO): NO